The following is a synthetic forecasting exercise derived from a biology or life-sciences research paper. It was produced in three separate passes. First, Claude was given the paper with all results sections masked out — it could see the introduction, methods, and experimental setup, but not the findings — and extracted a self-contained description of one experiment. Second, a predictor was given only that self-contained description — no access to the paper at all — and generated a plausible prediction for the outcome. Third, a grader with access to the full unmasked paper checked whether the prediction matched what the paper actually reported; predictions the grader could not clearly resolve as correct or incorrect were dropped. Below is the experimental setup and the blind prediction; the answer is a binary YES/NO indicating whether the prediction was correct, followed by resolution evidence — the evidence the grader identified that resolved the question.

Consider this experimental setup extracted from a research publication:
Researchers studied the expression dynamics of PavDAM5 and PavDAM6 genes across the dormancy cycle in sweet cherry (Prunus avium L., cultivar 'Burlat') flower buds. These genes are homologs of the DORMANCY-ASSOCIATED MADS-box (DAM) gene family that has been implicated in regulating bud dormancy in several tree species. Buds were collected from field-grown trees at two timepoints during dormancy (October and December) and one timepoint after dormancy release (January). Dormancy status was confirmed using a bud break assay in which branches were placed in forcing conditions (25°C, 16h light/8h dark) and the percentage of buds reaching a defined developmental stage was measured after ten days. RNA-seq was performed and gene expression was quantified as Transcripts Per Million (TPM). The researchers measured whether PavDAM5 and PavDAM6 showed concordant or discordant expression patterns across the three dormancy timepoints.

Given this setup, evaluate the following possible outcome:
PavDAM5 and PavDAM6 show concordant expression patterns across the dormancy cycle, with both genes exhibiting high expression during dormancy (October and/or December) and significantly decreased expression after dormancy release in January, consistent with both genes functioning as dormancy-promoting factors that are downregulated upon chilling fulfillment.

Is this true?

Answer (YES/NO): NO